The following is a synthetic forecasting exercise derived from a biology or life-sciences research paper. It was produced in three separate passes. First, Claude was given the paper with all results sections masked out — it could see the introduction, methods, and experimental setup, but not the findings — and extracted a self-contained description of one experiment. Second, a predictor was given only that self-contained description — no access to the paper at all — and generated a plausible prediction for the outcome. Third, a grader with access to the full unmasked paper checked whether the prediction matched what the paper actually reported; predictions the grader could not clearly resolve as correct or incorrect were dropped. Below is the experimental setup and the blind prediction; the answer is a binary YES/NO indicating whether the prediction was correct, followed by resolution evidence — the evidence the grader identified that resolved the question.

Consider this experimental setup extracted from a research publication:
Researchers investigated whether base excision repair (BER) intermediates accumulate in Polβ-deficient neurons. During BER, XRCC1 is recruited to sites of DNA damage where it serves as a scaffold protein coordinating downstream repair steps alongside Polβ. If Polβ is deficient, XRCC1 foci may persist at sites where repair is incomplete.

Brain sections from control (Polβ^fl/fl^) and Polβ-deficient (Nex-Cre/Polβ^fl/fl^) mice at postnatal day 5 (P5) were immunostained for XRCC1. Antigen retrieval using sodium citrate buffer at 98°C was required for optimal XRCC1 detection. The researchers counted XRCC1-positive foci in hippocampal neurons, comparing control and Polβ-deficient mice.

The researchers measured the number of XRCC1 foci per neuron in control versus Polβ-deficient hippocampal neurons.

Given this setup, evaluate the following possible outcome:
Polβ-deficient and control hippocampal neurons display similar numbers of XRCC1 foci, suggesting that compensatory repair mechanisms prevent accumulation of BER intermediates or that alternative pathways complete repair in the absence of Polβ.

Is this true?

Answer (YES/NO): NO